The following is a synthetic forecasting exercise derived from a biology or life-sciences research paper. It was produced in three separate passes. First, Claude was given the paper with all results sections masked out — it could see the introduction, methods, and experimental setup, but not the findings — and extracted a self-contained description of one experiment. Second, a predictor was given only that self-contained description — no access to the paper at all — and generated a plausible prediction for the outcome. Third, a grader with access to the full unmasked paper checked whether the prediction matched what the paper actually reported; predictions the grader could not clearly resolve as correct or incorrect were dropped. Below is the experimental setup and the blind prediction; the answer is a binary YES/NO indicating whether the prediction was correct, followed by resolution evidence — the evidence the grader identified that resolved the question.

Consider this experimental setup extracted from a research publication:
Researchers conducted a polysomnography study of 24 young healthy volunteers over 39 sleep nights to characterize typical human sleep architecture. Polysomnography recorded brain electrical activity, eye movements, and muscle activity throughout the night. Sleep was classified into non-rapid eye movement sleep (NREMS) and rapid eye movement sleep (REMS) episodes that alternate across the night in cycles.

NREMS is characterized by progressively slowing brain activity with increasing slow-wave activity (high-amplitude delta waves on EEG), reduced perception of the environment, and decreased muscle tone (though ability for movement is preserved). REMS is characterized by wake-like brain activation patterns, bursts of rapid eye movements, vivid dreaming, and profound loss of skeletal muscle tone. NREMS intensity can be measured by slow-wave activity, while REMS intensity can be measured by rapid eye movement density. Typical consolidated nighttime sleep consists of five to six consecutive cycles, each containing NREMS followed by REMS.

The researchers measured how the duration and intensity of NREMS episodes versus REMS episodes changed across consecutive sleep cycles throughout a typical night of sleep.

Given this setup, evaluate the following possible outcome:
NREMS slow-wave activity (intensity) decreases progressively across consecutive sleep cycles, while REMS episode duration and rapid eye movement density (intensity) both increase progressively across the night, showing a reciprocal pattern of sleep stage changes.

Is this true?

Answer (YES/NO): NO